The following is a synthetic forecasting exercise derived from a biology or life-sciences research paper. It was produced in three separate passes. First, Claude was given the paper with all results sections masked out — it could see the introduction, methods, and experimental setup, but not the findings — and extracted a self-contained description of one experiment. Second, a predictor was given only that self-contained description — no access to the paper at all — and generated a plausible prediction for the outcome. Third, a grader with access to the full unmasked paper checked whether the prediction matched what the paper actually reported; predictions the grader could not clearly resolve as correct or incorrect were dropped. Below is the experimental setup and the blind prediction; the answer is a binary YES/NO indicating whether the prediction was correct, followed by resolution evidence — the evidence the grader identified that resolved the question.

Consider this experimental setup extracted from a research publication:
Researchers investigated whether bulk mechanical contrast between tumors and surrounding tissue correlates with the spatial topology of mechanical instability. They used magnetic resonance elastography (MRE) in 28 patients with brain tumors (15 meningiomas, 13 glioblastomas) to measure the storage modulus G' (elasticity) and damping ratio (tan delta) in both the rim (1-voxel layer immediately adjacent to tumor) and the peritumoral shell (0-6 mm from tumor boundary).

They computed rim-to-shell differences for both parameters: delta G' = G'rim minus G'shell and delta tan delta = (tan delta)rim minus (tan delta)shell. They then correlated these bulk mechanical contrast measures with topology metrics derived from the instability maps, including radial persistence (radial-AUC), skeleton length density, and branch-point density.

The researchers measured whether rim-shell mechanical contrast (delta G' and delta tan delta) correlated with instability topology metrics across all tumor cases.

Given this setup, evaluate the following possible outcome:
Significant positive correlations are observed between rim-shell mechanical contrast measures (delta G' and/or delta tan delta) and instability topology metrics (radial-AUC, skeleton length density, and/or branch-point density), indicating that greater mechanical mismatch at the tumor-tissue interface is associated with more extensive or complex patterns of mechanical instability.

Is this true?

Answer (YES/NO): NO